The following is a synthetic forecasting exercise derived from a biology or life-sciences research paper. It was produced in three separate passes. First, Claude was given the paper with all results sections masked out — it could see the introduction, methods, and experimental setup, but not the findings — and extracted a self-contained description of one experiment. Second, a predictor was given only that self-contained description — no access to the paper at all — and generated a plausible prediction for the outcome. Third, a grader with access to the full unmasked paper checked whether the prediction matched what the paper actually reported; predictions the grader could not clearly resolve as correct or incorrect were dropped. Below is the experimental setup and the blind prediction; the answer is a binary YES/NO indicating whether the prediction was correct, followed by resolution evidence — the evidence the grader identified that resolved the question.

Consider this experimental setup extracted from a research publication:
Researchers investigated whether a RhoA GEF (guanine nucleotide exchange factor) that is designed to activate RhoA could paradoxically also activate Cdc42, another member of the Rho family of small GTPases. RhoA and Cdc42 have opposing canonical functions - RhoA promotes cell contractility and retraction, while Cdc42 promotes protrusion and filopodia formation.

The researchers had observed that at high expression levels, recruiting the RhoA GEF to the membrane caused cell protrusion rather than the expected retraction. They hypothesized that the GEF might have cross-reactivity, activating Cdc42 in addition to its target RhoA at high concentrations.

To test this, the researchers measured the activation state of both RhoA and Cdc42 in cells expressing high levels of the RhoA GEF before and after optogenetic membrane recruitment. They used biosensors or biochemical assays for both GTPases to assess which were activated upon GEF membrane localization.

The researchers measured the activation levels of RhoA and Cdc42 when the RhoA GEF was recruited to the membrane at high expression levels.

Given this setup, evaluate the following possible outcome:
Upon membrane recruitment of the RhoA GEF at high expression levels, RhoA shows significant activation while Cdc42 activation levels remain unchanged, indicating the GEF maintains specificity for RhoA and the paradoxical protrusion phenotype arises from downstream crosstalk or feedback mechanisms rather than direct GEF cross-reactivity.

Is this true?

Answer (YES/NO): NO